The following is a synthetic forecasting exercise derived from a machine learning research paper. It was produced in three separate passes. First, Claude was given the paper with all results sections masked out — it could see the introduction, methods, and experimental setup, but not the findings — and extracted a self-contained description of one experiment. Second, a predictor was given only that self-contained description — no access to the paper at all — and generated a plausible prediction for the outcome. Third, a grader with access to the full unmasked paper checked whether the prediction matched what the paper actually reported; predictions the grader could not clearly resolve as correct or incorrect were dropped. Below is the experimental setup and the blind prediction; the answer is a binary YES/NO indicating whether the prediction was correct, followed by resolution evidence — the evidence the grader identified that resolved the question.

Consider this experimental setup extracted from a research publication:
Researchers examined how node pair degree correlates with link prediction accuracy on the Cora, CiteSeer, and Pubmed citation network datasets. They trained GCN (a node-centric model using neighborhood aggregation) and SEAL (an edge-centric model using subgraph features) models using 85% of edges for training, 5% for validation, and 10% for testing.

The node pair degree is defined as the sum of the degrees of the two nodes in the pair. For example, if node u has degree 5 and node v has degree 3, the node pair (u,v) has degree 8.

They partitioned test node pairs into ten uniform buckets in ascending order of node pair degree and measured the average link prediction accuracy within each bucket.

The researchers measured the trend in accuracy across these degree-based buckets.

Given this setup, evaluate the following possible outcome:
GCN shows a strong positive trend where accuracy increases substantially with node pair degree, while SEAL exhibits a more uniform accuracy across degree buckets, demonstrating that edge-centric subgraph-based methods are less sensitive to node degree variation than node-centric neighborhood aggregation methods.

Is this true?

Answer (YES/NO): NO